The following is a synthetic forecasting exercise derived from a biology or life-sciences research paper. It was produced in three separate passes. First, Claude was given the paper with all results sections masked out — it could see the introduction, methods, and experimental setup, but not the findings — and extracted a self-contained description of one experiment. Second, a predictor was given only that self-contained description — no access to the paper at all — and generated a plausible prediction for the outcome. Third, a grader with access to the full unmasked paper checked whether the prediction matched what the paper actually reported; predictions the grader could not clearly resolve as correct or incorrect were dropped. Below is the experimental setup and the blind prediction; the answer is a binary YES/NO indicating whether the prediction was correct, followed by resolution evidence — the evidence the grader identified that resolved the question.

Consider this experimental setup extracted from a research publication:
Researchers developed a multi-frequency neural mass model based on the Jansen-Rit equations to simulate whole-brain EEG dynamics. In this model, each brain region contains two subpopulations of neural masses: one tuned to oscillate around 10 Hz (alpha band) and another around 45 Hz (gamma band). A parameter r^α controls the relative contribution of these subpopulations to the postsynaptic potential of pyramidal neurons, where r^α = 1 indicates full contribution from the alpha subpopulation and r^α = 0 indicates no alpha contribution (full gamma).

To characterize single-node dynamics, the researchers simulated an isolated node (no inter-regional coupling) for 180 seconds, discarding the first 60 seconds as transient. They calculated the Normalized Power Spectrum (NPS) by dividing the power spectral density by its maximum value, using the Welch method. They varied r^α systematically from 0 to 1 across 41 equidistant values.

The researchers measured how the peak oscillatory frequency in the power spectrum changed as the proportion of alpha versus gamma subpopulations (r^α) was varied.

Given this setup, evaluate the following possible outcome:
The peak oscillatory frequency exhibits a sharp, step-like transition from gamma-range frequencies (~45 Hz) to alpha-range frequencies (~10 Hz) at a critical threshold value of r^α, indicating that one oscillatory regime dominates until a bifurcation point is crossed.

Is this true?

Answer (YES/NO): NO